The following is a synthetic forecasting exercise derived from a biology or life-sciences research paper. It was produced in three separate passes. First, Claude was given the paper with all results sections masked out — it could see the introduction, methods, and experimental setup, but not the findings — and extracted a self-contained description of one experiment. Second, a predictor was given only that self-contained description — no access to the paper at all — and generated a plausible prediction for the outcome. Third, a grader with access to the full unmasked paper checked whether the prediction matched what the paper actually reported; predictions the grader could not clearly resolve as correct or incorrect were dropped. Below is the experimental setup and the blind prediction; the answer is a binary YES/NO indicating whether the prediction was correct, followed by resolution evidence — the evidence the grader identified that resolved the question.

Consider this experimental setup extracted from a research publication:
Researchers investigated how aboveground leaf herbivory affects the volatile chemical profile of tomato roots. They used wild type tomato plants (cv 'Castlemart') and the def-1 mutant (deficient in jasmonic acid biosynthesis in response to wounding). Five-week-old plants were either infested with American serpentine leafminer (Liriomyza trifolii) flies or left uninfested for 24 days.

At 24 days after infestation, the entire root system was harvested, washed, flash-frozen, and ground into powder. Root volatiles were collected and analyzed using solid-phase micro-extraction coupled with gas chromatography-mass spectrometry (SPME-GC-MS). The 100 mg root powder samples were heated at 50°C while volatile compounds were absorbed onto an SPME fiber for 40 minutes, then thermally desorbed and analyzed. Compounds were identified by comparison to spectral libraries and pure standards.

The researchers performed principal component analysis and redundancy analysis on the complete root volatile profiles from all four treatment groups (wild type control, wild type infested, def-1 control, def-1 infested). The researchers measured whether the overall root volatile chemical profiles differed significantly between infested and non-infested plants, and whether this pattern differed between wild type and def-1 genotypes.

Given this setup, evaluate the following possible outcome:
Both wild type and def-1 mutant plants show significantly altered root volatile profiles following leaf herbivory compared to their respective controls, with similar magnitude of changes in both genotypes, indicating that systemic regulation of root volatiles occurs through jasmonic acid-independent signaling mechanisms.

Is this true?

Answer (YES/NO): NO